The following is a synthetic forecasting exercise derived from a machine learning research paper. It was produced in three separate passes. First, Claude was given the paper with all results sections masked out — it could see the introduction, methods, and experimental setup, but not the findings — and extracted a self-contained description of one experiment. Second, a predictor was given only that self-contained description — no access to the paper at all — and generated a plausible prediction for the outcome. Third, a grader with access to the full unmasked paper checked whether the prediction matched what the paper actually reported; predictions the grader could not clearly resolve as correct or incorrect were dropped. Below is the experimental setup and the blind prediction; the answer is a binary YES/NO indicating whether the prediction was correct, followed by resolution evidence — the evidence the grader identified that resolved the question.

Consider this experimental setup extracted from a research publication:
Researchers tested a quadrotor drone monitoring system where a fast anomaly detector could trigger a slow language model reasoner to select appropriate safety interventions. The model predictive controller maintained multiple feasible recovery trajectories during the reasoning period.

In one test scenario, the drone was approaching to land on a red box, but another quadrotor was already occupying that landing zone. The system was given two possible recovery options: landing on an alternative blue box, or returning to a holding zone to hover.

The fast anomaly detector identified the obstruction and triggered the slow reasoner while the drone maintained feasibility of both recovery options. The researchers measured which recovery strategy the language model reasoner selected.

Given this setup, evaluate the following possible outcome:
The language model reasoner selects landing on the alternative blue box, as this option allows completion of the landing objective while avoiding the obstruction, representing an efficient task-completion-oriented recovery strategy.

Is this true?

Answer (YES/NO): YES